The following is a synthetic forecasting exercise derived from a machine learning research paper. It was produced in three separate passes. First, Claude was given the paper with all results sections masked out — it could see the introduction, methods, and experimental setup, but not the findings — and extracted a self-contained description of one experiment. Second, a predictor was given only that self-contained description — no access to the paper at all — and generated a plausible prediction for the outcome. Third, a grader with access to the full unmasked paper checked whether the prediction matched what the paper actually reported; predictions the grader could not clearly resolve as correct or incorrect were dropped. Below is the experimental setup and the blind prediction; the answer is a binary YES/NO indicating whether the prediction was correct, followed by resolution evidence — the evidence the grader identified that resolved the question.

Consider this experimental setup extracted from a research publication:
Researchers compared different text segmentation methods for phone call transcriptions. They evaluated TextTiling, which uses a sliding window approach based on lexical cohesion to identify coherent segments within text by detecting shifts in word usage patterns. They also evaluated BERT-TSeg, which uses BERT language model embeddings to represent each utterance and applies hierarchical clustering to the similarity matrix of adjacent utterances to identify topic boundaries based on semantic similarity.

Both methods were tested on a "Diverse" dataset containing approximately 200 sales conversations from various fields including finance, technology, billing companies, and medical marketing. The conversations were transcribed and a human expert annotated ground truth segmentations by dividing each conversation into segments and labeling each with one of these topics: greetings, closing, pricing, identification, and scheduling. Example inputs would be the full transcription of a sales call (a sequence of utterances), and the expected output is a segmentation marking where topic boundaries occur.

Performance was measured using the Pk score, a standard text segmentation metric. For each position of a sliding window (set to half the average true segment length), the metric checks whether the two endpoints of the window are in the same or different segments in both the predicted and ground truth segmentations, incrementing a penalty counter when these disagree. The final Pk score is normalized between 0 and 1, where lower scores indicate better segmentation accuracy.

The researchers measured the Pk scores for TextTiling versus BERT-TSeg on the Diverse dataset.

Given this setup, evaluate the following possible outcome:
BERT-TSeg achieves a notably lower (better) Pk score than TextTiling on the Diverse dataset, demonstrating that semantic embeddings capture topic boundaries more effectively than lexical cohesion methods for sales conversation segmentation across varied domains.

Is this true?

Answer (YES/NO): YES